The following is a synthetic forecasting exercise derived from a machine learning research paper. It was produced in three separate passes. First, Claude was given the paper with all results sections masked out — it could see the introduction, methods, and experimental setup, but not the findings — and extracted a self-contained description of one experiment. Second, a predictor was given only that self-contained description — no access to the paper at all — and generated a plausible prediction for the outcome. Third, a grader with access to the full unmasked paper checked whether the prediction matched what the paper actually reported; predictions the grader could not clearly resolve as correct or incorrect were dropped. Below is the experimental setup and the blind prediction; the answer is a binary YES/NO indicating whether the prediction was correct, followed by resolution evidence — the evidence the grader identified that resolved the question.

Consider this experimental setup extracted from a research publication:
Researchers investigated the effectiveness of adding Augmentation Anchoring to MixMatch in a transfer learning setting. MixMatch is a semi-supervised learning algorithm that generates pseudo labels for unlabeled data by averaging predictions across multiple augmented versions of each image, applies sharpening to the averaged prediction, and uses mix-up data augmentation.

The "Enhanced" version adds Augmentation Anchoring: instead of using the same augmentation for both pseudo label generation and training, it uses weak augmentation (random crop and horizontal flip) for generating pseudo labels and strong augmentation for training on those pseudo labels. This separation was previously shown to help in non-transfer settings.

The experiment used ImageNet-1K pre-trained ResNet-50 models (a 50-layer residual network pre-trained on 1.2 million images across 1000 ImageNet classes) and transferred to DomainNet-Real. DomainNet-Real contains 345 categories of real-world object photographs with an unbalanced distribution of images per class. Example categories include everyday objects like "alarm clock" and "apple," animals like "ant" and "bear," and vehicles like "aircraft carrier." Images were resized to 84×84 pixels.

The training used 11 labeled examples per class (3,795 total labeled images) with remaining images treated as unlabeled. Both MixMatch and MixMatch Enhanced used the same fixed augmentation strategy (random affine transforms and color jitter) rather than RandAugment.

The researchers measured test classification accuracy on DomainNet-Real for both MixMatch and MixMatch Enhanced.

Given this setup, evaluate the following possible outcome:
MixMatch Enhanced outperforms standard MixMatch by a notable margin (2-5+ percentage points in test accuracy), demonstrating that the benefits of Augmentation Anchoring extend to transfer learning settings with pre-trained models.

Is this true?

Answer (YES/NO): NO